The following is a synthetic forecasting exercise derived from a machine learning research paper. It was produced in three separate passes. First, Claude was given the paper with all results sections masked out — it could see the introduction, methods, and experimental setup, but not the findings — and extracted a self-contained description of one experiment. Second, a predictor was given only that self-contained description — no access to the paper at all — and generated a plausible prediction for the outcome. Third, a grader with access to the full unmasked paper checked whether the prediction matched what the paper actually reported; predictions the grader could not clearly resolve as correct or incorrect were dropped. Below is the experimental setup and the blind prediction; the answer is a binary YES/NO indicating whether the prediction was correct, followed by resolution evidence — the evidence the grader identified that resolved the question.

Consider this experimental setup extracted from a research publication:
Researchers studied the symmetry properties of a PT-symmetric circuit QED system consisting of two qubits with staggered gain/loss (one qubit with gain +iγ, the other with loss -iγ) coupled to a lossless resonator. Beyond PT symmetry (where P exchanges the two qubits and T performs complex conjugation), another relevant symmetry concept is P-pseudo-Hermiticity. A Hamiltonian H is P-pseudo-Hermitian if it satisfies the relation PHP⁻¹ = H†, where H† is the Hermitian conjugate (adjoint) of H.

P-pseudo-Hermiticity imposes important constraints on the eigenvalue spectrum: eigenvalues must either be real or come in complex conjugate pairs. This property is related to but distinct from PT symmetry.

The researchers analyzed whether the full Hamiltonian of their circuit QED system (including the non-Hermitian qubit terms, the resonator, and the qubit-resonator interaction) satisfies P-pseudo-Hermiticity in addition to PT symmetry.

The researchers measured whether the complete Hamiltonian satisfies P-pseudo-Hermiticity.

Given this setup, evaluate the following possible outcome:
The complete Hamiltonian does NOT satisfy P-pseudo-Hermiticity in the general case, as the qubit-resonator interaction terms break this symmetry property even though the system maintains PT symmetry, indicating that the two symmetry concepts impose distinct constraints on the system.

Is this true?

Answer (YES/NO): NO